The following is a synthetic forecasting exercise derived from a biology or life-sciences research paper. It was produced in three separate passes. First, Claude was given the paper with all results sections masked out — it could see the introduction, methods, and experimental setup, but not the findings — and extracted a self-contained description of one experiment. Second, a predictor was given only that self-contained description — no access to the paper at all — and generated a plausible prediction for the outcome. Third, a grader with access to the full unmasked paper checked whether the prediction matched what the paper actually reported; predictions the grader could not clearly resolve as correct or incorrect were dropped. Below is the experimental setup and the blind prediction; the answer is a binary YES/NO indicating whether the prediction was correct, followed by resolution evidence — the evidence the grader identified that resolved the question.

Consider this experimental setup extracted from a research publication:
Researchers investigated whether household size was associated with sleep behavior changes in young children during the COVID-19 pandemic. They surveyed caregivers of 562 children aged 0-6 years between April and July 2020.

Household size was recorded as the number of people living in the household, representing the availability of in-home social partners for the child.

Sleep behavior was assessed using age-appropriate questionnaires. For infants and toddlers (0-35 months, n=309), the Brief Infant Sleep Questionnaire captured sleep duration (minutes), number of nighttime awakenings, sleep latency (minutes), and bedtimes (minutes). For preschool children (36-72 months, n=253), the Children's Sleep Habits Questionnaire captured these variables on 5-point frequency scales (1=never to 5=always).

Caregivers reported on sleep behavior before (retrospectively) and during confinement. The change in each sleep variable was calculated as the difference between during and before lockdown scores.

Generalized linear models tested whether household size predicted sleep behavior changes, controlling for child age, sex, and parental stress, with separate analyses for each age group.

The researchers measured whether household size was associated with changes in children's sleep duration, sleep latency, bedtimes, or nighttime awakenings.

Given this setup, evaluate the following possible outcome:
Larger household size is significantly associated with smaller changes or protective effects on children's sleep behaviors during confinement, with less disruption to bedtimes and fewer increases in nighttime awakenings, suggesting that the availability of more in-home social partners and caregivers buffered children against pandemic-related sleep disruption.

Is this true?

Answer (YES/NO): NO